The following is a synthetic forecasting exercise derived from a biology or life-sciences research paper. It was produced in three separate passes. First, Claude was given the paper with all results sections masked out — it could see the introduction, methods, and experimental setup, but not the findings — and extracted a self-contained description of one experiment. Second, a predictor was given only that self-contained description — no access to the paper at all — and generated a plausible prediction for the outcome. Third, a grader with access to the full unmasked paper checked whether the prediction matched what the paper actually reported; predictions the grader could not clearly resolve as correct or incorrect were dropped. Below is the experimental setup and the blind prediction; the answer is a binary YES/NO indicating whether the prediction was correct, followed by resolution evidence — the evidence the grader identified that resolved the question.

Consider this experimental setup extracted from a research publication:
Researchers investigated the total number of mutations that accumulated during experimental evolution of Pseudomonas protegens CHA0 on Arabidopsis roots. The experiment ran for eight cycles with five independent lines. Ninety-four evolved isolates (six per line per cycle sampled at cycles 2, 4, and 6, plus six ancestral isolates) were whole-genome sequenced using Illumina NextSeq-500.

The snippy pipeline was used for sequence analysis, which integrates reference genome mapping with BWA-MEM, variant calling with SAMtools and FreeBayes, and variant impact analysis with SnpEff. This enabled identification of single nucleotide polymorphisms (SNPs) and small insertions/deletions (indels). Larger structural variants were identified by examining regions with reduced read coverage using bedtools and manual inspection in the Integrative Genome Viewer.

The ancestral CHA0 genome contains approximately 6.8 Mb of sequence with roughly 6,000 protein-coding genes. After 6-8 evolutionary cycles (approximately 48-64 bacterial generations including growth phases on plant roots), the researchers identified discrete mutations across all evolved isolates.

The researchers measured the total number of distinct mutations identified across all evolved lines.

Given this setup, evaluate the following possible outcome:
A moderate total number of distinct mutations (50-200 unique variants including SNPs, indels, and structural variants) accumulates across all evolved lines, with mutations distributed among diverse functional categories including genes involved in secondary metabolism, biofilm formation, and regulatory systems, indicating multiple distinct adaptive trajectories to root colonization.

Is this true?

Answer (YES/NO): NO